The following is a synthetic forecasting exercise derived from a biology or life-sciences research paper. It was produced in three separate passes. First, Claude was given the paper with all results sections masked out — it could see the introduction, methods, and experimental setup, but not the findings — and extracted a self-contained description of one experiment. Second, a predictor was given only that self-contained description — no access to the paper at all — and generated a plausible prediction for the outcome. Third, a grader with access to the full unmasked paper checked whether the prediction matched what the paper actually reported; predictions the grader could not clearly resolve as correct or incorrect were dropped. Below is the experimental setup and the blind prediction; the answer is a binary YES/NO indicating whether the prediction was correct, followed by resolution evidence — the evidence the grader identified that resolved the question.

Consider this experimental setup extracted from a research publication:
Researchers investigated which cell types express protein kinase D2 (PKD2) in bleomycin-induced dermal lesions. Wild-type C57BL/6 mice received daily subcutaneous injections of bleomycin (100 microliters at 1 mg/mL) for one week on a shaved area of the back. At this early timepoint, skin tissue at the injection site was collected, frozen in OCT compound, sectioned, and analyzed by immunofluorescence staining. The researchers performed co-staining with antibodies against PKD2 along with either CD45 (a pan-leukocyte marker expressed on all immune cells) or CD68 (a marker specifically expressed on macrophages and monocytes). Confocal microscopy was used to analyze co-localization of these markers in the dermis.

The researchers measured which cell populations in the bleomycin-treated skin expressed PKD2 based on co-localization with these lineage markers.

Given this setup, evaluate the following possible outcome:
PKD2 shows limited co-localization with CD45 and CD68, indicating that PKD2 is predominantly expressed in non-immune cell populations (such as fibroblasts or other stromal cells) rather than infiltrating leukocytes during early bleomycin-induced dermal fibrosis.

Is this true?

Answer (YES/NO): NO